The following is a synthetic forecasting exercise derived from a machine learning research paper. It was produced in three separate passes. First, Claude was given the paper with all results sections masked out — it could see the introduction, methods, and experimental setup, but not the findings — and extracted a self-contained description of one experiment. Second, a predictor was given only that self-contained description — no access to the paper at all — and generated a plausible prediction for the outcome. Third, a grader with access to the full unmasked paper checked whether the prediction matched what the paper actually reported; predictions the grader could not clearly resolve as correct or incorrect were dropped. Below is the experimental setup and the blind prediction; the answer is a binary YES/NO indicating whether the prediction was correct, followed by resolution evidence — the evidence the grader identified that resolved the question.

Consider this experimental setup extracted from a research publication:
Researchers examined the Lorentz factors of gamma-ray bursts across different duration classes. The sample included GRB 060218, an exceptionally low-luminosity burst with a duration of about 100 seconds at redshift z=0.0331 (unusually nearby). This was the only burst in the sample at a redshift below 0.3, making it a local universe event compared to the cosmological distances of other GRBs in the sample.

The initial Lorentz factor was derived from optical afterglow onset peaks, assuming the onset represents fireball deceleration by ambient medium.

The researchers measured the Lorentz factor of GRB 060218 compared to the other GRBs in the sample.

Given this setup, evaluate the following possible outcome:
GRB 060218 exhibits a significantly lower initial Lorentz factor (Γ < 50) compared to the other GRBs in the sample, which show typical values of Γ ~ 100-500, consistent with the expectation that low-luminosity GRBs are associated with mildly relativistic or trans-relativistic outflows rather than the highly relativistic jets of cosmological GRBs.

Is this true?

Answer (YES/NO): YES